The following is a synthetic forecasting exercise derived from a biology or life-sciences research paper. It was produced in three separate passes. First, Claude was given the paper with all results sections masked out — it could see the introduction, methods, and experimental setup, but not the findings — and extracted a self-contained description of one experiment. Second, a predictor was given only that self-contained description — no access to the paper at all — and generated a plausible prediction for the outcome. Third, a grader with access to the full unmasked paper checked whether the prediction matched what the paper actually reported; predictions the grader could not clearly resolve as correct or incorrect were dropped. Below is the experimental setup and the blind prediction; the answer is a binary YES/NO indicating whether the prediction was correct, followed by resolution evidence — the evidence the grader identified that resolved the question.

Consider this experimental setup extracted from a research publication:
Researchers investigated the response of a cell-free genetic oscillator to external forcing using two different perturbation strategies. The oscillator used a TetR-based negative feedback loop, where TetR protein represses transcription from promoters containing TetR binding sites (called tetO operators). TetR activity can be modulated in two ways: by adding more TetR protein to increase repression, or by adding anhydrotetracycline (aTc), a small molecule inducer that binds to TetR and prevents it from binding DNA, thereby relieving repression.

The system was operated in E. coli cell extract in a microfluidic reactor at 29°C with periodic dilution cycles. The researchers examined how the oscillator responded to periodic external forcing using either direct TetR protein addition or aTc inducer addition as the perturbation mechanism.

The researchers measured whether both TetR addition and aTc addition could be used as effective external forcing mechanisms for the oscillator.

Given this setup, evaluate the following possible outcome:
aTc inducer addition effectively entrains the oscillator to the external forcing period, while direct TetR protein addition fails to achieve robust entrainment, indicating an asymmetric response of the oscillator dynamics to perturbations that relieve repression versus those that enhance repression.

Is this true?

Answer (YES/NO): NO